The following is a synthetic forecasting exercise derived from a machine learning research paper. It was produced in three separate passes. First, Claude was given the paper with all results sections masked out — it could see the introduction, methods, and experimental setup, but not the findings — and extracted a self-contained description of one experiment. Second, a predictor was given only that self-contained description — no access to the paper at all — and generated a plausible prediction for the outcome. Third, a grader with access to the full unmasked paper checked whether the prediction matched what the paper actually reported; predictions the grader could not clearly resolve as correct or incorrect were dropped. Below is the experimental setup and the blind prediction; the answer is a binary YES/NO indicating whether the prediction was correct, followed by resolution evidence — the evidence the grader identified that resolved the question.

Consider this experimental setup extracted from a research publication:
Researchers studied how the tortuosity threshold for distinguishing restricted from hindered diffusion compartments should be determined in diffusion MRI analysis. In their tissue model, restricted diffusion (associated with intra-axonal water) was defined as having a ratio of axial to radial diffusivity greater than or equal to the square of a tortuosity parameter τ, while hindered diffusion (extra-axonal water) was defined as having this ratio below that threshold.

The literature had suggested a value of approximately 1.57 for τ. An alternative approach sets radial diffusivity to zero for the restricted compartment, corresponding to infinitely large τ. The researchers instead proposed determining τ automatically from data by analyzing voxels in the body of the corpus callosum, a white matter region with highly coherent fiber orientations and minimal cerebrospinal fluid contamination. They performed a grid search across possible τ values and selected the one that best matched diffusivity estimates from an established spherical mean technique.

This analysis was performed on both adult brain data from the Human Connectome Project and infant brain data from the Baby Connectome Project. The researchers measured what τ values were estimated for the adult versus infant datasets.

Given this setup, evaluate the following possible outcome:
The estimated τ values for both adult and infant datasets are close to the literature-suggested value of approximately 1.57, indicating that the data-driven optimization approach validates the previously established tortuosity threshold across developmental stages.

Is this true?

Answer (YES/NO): NO